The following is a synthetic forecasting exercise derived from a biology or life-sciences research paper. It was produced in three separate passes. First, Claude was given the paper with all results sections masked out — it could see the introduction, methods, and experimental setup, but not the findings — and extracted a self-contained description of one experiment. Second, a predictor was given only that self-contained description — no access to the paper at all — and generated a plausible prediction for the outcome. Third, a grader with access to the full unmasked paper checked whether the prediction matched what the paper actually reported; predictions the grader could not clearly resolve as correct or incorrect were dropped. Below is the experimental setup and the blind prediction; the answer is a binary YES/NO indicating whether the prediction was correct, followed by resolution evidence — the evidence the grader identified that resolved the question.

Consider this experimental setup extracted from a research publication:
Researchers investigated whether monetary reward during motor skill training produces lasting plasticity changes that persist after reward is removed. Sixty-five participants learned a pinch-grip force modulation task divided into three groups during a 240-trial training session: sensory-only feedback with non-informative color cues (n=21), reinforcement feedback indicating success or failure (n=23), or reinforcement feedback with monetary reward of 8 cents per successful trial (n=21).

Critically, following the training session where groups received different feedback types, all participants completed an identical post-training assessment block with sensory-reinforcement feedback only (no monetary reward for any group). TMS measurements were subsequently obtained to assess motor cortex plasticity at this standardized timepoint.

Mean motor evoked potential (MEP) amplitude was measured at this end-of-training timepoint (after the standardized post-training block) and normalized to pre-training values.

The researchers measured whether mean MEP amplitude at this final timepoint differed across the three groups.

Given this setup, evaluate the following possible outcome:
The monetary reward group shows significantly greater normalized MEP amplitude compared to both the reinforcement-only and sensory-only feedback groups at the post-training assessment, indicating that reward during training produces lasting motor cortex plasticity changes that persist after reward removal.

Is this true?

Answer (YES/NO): NO